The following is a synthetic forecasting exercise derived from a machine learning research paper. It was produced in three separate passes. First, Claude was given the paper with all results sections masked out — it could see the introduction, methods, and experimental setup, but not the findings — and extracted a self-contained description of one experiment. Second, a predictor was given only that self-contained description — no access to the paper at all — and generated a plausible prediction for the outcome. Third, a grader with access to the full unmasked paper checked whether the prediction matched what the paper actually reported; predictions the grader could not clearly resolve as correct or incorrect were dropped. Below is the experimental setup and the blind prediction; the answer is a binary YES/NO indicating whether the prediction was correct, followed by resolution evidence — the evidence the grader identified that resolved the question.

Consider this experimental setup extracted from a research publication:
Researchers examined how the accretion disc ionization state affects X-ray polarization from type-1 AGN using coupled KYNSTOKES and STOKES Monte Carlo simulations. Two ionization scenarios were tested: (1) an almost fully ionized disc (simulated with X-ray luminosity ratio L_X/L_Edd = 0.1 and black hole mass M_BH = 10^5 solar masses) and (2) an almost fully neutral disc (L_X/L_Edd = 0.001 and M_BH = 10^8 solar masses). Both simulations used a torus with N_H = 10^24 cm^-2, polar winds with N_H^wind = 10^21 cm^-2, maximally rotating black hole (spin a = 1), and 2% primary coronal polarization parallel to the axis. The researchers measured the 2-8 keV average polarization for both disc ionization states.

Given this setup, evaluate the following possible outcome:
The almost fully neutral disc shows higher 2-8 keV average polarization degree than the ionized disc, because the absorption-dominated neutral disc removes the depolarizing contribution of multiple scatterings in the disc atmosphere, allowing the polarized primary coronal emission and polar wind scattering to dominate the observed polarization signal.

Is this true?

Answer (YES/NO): YES